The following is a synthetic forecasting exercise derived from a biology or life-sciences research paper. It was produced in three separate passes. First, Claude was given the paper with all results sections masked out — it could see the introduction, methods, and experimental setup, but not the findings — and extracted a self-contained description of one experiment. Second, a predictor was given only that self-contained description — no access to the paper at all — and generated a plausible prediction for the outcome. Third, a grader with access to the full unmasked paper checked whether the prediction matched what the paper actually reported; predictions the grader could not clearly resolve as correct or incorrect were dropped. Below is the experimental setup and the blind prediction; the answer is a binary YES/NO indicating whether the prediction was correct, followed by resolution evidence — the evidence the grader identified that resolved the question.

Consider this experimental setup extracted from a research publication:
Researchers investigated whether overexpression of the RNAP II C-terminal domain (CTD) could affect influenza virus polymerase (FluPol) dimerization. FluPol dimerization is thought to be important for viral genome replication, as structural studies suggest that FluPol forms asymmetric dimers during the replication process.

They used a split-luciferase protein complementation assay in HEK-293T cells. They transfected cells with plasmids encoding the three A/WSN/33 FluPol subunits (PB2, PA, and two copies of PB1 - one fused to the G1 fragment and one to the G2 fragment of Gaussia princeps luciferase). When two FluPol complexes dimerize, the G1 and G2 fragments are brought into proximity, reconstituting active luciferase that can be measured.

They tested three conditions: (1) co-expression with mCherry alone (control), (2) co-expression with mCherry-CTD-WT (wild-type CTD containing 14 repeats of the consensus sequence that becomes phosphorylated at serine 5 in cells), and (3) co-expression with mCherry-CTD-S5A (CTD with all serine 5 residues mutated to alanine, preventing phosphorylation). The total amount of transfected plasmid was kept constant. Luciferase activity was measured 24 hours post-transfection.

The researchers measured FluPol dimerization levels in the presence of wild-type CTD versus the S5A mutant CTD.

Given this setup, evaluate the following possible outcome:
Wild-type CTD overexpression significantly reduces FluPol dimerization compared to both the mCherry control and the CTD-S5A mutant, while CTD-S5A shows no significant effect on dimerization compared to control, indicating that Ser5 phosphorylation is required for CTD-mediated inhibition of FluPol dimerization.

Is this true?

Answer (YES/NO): NO